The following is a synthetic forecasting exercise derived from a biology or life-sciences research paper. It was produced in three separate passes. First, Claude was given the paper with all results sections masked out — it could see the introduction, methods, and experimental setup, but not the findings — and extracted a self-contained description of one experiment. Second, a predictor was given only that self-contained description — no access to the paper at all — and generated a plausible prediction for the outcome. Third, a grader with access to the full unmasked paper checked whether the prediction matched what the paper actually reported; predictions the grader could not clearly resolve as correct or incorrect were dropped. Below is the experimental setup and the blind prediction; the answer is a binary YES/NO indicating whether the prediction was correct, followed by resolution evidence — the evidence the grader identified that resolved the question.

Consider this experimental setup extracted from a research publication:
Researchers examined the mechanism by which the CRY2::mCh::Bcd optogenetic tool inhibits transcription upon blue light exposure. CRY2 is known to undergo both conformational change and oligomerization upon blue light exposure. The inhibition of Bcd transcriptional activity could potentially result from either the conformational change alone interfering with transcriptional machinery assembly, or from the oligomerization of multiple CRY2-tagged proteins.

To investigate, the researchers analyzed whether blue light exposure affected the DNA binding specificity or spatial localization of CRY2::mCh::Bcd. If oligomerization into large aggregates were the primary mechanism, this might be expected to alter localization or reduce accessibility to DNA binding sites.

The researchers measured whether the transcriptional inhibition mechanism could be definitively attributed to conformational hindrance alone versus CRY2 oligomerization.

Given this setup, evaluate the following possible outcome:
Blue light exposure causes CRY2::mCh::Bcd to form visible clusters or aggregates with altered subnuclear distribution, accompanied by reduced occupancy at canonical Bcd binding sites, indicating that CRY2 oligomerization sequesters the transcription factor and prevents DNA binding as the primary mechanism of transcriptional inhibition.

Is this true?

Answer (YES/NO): NO